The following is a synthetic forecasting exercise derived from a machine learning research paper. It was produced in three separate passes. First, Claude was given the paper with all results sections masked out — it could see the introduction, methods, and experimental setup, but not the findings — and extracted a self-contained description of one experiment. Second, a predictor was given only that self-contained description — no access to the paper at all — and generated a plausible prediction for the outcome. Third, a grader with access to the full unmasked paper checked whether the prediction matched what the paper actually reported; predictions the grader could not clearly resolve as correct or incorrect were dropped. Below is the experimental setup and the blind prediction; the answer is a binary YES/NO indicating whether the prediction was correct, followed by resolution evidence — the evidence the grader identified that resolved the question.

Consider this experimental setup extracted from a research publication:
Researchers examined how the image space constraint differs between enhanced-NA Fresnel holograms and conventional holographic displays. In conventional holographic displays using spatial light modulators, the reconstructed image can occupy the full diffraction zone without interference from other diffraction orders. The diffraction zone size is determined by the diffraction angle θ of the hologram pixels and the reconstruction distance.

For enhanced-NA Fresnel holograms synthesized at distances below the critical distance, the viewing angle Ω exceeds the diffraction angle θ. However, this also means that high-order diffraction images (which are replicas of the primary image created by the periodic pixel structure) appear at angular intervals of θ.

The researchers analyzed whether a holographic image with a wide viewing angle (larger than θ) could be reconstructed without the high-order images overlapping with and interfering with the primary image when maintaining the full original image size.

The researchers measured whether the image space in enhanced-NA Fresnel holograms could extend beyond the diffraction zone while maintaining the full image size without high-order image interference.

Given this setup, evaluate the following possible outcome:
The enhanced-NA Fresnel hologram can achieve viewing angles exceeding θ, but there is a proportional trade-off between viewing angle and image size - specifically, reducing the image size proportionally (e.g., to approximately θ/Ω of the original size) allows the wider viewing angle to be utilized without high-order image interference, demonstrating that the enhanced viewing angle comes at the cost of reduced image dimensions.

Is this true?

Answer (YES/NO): NO